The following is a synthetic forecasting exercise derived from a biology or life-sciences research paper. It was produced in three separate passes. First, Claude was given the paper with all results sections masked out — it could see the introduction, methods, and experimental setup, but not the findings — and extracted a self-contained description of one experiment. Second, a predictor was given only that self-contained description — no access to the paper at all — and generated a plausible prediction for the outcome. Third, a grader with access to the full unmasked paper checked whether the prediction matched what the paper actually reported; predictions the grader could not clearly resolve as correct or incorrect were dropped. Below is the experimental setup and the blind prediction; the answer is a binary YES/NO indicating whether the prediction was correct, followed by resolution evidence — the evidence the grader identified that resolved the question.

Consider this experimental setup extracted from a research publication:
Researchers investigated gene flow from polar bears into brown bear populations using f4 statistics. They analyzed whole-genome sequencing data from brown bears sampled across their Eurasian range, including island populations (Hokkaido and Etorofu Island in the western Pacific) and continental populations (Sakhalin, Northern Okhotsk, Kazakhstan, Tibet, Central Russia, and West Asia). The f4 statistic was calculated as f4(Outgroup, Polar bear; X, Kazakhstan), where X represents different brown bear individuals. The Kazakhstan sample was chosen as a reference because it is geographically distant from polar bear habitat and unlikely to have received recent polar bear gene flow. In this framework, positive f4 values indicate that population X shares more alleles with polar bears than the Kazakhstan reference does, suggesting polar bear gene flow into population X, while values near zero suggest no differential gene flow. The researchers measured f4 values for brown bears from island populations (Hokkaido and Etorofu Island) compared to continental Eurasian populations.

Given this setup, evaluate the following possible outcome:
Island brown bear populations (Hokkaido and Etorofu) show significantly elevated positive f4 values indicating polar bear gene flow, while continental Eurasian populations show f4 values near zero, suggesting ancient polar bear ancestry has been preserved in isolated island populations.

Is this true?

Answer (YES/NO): YES